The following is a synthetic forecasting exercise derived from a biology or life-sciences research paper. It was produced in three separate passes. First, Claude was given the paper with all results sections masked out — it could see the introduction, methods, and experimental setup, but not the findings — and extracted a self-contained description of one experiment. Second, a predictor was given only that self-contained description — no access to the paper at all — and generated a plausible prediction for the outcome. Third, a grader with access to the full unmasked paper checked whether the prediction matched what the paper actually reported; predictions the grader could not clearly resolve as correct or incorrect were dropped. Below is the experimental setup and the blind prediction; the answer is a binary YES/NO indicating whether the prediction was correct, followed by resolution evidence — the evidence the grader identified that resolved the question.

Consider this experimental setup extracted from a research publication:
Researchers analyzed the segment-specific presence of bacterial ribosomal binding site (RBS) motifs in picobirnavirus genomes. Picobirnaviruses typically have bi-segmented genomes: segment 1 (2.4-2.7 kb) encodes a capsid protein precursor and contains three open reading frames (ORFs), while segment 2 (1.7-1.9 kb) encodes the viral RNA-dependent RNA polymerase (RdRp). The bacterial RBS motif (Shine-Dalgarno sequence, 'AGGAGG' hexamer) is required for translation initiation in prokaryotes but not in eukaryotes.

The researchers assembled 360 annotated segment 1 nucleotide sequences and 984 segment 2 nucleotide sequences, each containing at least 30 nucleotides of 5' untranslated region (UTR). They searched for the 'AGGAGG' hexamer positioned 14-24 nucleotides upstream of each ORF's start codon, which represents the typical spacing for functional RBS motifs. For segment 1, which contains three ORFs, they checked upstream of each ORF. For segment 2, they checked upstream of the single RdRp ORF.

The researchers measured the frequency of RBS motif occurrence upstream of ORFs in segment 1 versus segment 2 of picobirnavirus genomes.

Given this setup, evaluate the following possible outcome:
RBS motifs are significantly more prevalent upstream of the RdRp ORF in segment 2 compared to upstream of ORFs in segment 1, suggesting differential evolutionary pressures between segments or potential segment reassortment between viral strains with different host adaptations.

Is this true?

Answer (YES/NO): NO